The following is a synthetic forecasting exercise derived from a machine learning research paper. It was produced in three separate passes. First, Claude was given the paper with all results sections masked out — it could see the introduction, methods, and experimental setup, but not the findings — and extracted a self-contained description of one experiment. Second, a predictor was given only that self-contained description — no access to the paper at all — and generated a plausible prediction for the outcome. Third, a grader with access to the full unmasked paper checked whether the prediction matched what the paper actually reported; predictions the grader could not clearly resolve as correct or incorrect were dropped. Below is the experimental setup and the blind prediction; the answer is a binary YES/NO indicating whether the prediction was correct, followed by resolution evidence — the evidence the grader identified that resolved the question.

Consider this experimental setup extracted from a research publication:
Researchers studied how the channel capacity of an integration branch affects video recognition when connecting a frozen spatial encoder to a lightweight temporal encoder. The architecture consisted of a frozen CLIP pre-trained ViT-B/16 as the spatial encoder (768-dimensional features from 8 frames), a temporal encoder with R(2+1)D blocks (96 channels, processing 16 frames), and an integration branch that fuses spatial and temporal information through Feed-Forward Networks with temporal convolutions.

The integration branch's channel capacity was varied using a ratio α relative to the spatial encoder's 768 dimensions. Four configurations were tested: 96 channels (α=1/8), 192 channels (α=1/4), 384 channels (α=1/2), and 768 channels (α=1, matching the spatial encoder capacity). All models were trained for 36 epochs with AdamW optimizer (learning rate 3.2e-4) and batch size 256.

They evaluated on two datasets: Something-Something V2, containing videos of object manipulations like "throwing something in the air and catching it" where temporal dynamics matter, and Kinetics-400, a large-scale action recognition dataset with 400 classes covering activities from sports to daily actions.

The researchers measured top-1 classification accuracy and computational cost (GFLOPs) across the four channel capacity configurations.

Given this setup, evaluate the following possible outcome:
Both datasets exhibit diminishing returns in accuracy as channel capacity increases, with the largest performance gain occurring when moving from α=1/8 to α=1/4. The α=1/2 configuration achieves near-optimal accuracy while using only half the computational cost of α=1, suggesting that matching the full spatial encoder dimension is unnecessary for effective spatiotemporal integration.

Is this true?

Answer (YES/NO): NO